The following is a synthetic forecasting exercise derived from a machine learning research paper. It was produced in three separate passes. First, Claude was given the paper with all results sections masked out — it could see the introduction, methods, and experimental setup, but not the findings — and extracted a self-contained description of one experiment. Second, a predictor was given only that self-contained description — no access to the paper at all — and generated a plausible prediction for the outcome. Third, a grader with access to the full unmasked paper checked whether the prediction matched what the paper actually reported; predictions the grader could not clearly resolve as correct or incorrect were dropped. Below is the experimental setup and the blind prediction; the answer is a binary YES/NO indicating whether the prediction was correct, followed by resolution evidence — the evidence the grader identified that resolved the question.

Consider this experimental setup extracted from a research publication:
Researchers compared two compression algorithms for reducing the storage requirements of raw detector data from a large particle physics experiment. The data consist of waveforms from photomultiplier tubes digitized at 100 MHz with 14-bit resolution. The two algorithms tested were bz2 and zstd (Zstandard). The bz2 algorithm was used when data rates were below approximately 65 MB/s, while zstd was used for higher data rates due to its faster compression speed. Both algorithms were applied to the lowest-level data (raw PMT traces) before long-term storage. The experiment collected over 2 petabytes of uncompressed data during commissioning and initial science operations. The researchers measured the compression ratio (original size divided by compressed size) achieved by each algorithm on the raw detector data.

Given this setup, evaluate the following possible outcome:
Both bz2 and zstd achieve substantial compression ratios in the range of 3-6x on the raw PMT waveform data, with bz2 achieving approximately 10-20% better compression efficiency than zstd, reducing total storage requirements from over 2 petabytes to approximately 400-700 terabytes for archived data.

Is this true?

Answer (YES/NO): NO